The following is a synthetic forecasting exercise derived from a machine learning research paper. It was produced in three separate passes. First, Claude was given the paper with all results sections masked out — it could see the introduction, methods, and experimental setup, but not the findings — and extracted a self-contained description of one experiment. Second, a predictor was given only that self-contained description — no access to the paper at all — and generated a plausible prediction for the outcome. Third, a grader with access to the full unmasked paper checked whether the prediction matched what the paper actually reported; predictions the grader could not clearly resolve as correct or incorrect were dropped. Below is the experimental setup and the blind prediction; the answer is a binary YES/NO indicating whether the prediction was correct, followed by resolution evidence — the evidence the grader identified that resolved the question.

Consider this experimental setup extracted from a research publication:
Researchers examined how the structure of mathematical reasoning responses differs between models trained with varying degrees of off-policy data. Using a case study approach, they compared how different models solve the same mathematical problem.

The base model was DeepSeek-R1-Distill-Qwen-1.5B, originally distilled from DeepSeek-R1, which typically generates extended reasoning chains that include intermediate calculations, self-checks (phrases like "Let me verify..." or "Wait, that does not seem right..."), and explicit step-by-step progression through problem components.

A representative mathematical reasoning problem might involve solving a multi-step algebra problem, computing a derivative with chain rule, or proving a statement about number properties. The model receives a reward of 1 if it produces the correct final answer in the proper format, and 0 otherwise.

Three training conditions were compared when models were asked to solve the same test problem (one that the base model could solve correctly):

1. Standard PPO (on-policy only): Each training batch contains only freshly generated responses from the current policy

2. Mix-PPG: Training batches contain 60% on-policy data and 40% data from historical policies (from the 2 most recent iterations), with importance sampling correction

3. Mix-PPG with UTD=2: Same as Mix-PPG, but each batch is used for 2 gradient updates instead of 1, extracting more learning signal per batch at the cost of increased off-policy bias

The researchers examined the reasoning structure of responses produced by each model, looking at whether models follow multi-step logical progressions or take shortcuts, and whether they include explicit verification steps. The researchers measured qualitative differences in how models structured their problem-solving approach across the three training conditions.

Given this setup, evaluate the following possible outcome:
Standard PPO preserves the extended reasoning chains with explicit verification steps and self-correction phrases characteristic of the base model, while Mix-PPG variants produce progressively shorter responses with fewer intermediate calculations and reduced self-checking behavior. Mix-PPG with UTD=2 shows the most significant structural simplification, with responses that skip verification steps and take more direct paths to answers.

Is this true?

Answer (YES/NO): YES